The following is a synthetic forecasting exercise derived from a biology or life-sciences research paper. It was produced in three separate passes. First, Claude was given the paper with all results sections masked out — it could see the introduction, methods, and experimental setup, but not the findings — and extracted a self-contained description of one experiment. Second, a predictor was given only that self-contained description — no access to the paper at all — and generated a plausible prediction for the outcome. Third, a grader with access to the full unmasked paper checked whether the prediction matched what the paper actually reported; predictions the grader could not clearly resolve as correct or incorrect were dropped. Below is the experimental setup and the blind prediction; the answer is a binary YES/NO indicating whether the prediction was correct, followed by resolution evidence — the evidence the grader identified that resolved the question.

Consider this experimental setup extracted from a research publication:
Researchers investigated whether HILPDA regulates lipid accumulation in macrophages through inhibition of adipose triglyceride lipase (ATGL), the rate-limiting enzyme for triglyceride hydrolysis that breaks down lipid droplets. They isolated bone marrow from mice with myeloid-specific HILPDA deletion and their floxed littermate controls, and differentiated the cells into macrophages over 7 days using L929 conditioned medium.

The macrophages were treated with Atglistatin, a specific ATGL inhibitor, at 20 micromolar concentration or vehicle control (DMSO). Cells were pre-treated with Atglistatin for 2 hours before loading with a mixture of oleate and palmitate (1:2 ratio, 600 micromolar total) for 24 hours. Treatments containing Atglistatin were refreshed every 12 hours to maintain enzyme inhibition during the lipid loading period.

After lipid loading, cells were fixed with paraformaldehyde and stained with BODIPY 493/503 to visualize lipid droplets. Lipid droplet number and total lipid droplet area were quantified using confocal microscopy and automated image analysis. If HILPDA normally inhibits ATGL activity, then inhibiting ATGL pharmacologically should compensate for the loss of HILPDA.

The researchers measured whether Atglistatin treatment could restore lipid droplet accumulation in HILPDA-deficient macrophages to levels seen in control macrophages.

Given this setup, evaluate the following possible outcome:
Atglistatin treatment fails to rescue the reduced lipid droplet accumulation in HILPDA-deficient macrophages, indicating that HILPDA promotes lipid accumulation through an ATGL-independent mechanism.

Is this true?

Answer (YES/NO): NO